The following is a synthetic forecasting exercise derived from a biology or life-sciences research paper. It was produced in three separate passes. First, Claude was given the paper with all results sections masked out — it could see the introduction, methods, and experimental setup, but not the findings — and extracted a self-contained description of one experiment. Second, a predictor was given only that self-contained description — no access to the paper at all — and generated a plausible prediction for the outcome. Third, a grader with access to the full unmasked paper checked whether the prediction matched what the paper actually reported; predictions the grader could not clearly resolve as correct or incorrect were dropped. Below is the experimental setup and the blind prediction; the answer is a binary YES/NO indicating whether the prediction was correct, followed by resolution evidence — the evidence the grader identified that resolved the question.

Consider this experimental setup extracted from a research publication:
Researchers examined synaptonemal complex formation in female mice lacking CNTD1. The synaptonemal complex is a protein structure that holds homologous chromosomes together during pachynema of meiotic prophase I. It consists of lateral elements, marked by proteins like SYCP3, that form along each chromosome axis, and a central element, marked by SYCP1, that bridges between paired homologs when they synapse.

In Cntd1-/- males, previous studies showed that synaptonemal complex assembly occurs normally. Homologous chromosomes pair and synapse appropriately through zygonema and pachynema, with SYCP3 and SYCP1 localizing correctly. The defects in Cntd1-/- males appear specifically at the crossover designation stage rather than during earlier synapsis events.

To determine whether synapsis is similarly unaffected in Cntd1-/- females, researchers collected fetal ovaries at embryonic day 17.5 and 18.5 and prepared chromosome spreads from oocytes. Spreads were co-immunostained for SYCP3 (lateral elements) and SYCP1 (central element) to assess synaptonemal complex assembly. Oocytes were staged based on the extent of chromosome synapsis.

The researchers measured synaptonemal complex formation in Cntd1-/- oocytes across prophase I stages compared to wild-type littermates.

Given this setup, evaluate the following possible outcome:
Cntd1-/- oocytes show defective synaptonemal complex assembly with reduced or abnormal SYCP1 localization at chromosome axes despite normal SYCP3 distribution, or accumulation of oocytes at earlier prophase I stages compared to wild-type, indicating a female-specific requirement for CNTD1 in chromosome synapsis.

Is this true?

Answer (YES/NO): NO